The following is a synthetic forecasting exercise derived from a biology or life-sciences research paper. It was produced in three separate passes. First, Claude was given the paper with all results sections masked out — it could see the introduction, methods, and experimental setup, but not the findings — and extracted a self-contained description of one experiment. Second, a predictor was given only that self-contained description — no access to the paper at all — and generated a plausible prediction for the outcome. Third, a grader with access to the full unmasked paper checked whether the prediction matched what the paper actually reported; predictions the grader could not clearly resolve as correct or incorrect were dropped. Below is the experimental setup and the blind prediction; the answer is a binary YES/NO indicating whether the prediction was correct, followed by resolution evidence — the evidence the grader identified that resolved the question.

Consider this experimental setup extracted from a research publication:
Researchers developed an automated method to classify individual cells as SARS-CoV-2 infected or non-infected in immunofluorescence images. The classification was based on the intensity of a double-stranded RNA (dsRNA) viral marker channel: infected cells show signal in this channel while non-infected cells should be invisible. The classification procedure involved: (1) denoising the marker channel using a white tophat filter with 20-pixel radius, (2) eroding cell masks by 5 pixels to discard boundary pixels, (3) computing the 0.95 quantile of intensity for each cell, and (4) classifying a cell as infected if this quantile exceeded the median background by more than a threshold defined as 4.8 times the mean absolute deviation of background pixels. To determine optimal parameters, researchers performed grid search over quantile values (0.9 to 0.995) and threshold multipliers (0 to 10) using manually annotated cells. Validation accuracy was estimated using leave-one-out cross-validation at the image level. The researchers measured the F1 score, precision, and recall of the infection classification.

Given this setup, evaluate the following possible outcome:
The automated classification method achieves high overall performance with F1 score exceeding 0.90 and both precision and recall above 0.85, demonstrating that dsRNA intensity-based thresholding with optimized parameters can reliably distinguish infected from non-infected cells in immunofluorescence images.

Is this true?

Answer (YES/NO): NO